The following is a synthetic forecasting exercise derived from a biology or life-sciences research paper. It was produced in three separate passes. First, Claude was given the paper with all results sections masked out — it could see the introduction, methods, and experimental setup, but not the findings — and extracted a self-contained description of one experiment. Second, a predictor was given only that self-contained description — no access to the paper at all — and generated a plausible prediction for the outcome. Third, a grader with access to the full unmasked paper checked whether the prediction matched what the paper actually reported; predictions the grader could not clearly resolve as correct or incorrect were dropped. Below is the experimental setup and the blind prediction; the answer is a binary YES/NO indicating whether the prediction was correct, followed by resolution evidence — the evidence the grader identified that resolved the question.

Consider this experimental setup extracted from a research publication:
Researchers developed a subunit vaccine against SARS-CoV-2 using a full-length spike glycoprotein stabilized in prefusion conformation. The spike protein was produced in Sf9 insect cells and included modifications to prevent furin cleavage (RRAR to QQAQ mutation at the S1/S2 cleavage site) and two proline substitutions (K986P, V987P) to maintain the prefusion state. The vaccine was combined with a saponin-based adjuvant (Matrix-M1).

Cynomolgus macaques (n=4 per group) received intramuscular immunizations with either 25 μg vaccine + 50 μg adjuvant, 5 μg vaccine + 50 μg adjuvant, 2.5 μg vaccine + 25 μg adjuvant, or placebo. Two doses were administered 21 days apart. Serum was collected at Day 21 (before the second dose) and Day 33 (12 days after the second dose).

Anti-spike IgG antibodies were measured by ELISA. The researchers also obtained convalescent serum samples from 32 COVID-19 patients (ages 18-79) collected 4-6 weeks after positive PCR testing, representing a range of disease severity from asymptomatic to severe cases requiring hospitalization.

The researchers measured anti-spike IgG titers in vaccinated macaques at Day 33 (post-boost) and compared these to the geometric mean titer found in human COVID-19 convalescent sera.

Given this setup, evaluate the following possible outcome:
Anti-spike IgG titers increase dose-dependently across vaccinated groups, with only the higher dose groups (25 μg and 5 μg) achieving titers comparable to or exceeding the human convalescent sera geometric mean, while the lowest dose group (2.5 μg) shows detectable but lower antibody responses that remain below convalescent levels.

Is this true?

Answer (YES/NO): NO